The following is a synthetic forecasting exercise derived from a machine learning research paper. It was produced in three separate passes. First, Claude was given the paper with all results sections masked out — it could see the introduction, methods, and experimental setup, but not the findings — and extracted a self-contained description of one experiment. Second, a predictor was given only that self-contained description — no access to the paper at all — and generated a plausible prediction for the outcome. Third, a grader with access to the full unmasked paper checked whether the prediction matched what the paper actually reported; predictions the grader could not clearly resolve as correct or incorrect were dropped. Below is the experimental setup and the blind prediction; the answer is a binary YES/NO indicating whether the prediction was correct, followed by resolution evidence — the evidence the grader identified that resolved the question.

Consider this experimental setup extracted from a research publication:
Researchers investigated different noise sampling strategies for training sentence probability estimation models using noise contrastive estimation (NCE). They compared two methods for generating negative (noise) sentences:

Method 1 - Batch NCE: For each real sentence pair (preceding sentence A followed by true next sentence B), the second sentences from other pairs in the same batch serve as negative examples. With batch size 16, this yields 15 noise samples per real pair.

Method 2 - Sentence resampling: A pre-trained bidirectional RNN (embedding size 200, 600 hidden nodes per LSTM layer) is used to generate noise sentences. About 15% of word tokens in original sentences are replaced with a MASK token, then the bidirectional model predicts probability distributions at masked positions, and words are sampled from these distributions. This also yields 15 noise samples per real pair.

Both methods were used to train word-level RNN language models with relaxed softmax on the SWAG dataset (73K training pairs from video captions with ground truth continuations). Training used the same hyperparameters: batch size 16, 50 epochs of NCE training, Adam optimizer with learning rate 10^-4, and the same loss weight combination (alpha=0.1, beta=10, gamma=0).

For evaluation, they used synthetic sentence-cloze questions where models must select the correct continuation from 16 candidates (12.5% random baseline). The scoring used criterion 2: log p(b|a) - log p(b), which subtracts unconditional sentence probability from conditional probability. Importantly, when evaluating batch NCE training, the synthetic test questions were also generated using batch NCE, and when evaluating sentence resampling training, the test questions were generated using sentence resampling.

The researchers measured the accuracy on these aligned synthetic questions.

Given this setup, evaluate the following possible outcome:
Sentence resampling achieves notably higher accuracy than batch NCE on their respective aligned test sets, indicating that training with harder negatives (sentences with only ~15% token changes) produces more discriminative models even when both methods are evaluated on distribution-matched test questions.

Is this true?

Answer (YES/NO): NO